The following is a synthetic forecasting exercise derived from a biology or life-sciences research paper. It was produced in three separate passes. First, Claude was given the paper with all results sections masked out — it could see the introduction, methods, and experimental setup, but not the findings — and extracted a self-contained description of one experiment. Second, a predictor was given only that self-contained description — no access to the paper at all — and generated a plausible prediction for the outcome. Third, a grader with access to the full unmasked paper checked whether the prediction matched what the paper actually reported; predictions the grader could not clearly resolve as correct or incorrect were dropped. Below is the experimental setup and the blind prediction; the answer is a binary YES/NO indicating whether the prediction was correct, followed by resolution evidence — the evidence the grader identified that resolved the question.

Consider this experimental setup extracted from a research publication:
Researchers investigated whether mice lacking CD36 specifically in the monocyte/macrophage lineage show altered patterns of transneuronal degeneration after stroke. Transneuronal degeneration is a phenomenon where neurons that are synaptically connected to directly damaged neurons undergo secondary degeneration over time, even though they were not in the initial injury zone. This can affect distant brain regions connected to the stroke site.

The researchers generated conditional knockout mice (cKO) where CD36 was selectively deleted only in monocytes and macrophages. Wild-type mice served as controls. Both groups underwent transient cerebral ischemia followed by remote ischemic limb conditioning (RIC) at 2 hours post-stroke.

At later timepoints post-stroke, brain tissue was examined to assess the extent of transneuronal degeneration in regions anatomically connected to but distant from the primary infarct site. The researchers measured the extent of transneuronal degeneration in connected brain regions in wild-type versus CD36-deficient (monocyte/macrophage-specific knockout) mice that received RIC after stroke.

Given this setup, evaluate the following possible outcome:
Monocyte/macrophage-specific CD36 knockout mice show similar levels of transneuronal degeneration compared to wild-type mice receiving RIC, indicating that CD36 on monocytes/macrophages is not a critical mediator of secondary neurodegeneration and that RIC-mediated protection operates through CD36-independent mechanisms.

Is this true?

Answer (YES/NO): NO